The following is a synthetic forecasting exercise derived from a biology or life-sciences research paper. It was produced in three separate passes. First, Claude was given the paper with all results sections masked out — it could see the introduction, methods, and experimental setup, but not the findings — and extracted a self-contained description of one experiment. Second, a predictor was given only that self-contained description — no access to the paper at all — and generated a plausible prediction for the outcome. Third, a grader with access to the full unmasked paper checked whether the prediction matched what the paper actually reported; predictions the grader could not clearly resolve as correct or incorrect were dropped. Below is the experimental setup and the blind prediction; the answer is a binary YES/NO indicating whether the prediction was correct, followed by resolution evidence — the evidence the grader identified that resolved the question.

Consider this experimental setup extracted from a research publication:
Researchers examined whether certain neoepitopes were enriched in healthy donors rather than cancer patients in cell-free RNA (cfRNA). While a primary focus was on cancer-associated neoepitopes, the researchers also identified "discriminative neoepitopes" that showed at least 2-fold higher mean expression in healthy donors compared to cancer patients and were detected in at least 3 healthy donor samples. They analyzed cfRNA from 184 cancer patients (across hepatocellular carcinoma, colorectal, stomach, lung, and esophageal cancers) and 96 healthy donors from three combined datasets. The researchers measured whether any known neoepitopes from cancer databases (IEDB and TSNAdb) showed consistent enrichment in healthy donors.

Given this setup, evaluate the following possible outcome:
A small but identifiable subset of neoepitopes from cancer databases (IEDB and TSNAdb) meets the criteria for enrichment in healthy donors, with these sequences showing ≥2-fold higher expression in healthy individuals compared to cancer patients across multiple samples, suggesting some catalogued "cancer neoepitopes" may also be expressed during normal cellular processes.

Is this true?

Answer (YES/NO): YES